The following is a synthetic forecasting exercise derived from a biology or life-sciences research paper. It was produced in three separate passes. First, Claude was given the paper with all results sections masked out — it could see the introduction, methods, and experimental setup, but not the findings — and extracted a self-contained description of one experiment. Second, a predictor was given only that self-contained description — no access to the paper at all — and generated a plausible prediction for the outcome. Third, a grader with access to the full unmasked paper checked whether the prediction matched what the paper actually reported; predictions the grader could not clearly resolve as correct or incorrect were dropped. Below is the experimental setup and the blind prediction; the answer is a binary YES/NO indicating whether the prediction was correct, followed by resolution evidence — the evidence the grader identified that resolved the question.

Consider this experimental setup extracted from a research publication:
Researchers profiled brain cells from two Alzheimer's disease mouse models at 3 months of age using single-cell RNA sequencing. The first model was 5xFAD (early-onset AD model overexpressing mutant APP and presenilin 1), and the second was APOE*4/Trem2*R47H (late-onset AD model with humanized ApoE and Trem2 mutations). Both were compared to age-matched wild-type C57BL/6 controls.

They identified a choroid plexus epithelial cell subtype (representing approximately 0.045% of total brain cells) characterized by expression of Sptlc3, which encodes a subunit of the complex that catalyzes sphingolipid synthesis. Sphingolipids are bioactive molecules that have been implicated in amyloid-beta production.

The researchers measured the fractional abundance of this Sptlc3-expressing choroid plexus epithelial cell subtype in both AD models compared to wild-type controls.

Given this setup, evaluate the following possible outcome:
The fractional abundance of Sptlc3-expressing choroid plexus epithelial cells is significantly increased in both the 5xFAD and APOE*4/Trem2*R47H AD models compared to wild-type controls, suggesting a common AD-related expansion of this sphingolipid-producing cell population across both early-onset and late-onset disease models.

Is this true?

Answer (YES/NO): YES